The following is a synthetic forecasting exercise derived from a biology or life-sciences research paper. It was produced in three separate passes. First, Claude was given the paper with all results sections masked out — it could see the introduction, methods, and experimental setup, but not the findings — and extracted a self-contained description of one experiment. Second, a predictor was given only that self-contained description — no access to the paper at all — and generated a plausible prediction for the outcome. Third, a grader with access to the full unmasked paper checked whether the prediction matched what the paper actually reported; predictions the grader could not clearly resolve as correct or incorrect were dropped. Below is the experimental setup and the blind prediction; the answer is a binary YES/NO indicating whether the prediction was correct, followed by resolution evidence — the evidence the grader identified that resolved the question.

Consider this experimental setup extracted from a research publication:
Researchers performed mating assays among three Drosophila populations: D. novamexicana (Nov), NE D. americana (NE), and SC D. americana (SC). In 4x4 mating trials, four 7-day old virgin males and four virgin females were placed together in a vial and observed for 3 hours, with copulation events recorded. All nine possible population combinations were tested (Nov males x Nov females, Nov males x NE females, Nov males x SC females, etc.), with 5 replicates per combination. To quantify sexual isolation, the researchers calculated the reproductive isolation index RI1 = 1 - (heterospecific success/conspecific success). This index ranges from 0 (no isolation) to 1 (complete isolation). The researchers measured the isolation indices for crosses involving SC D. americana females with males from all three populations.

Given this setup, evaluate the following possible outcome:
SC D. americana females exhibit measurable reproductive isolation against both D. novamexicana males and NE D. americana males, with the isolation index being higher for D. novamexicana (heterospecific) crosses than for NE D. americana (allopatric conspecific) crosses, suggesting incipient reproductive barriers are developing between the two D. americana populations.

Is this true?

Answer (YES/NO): YES